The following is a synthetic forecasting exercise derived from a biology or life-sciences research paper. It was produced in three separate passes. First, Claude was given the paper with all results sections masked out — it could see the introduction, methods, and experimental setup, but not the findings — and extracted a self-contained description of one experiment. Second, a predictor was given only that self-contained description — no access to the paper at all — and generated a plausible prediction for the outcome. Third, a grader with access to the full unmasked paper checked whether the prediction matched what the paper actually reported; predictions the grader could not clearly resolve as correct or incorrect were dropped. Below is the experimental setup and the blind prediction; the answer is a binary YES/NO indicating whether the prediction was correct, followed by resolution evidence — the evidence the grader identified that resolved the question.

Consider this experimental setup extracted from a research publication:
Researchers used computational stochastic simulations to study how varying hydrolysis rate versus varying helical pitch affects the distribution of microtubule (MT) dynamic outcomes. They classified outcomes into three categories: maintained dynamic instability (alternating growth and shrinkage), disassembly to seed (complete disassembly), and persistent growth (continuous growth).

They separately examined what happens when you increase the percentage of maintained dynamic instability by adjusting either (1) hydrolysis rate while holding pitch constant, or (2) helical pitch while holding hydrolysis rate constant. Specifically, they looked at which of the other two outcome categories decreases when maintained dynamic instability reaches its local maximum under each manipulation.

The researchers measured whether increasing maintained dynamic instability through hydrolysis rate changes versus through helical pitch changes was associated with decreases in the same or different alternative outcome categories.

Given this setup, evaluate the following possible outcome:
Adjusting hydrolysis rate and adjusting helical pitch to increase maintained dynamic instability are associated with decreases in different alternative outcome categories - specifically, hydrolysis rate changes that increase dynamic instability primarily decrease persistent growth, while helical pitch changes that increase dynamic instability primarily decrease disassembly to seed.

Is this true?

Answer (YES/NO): NO